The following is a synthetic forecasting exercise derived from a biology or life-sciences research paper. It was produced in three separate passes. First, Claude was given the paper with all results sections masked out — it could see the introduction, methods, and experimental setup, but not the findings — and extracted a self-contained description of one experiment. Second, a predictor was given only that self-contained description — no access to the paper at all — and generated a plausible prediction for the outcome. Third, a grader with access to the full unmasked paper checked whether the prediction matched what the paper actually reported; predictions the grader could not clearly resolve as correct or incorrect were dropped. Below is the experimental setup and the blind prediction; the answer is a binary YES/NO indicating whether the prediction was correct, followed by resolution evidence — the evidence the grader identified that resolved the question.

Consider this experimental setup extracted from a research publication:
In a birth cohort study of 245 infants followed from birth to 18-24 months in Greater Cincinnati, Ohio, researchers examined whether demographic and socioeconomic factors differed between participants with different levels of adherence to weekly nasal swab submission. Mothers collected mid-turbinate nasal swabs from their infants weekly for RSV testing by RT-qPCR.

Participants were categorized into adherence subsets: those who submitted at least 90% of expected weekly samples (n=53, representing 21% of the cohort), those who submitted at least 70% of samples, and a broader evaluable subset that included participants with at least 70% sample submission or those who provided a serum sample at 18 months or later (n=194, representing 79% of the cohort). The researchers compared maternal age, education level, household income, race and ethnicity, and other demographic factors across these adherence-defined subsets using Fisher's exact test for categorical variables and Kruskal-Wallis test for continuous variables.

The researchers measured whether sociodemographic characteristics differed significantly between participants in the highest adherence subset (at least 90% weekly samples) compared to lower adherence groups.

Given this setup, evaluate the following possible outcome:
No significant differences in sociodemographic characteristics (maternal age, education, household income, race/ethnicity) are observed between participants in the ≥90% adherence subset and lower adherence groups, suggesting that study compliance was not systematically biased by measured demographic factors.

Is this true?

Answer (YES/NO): NO